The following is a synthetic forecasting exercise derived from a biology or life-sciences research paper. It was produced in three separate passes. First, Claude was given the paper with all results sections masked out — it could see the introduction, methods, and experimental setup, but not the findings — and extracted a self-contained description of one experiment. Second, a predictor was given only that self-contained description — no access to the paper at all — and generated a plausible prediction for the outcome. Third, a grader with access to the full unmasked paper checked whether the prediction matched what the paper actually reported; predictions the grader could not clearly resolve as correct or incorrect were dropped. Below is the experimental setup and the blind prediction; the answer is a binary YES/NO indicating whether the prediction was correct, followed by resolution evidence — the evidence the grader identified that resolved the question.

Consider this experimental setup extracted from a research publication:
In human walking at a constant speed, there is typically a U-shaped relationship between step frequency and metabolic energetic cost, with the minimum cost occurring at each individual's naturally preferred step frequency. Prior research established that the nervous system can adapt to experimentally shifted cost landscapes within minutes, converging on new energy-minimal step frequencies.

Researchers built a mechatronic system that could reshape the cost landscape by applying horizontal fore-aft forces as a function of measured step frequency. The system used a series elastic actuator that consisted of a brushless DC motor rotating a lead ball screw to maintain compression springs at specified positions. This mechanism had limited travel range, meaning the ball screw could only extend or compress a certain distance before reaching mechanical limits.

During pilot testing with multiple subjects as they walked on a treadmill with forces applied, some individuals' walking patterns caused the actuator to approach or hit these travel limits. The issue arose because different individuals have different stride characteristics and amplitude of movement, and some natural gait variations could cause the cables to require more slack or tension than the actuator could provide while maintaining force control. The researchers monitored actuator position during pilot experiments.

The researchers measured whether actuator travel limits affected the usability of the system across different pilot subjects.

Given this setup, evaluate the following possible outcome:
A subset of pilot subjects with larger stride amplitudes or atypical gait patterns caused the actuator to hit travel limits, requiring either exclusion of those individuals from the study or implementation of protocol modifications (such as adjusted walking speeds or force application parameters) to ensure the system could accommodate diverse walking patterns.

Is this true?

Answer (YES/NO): YES